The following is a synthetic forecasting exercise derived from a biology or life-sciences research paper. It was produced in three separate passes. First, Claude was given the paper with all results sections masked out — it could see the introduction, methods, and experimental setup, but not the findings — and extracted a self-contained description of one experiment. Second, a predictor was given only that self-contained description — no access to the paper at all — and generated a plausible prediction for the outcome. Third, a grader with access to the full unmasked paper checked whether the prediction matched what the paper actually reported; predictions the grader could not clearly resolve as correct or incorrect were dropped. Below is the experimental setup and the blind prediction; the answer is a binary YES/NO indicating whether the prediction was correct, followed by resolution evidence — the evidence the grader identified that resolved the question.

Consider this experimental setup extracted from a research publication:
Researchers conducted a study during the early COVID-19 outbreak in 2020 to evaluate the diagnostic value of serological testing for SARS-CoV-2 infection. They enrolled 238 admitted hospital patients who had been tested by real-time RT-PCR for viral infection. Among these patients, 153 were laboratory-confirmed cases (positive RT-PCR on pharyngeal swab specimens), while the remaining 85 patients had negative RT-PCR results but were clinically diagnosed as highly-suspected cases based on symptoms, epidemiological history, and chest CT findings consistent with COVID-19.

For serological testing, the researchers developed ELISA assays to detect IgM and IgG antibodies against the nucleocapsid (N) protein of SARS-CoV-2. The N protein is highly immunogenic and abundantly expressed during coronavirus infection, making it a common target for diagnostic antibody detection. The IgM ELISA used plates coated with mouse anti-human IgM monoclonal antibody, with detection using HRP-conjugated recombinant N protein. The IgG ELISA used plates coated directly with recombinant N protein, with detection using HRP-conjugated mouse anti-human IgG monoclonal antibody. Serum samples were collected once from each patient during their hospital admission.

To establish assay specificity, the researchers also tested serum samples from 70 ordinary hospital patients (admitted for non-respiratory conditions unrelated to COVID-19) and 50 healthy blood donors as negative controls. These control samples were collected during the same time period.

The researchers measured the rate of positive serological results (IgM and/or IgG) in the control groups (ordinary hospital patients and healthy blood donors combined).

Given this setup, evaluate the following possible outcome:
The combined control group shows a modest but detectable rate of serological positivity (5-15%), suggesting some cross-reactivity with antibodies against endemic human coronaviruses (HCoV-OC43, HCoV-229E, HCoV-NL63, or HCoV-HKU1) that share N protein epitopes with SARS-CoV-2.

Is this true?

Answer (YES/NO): NO